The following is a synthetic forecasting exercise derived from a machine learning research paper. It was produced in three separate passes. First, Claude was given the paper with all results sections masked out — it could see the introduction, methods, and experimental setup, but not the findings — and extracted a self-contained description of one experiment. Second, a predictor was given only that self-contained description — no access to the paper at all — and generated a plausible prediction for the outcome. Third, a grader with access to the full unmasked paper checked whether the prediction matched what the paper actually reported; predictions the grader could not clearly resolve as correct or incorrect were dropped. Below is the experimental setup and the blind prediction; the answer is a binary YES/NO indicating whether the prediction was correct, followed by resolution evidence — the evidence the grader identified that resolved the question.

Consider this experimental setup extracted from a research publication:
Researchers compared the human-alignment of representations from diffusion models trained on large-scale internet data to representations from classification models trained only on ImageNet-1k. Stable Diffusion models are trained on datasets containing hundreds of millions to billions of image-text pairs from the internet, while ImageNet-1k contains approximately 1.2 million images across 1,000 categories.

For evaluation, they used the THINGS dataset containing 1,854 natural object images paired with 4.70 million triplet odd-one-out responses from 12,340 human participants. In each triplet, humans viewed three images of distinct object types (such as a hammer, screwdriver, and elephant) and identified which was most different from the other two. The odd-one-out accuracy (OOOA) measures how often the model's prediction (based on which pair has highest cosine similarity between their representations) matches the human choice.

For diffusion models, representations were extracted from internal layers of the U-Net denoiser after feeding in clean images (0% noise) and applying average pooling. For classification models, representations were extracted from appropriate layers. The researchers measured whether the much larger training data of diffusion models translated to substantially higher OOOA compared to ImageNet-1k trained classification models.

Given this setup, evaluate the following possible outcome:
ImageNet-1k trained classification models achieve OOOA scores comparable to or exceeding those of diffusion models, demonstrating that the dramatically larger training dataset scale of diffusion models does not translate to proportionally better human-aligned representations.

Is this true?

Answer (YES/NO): YES